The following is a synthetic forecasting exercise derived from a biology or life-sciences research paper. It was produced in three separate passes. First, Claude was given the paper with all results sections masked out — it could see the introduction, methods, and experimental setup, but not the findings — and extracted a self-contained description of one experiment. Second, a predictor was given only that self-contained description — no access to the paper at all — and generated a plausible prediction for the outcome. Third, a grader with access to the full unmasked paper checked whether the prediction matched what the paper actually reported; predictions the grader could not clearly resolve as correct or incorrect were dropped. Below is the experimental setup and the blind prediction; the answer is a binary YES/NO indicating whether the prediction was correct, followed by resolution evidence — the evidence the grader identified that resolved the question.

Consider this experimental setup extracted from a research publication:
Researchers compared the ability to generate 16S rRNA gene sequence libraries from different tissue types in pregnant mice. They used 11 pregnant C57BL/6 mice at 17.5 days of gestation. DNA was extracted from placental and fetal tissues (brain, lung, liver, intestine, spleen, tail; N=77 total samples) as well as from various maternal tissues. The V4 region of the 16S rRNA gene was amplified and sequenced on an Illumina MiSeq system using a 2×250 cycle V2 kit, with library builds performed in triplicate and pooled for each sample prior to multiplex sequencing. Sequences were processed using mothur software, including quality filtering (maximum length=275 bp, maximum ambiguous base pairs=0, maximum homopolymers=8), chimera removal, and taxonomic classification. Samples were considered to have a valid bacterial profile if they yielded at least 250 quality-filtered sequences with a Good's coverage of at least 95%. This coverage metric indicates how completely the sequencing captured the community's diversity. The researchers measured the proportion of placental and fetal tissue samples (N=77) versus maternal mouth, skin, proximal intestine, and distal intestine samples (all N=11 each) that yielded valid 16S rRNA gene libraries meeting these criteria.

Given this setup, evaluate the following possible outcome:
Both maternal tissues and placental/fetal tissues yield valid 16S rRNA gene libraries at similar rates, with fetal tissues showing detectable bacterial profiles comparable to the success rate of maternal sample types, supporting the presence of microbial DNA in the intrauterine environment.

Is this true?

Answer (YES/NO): NO